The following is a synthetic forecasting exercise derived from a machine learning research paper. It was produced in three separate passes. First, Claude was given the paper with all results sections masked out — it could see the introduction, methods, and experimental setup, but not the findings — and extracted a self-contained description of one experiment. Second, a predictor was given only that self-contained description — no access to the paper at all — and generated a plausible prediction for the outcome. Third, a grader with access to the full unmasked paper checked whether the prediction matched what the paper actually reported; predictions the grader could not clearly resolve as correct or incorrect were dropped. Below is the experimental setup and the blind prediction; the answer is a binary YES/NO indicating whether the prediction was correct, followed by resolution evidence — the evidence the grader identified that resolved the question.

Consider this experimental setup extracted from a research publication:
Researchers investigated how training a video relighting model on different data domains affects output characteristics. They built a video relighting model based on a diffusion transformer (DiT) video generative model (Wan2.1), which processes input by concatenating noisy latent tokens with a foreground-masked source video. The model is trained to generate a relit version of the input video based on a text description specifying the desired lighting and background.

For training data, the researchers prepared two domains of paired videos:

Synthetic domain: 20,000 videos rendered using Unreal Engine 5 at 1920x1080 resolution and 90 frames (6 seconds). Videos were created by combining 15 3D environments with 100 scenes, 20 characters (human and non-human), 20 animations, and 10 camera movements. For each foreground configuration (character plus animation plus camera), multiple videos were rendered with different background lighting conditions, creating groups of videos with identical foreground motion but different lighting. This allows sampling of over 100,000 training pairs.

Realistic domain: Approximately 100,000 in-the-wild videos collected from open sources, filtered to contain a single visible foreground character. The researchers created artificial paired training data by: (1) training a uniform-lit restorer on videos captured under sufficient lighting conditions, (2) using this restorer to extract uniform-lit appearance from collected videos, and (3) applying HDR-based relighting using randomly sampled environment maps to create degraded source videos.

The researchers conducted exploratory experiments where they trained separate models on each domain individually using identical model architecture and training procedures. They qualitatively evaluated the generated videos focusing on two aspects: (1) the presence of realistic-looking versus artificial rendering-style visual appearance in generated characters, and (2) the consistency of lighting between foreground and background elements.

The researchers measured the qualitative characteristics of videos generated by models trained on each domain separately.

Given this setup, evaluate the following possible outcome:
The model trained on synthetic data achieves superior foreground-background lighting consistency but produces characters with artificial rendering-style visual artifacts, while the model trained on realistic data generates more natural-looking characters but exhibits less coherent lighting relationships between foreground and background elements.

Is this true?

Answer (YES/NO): YES